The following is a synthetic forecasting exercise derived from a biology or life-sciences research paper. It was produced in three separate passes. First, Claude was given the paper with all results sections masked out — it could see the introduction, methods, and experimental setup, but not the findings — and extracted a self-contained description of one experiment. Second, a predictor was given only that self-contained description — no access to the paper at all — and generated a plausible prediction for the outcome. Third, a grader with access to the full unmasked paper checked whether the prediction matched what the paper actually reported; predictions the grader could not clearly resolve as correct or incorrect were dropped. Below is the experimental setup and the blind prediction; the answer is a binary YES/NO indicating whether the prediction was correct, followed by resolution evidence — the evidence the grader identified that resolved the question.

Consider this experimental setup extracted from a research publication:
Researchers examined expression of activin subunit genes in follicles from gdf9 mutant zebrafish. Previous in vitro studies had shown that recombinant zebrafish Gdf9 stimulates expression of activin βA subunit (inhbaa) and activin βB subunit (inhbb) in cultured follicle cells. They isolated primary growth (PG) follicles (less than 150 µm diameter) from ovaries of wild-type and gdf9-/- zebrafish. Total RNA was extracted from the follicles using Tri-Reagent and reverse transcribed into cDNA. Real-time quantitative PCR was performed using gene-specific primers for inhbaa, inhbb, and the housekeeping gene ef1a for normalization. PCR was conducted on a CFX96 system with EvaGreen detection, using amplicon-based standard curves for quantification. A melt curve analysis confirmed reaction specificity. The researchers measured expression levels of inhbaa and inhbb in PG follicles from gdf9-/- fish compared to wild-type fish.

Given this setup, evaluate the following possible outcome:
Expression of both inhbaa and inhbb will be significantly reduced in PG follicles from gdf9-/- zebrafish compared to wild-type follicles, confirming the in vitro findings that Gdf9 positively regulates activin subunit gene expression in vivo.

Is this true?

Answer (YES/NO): NO